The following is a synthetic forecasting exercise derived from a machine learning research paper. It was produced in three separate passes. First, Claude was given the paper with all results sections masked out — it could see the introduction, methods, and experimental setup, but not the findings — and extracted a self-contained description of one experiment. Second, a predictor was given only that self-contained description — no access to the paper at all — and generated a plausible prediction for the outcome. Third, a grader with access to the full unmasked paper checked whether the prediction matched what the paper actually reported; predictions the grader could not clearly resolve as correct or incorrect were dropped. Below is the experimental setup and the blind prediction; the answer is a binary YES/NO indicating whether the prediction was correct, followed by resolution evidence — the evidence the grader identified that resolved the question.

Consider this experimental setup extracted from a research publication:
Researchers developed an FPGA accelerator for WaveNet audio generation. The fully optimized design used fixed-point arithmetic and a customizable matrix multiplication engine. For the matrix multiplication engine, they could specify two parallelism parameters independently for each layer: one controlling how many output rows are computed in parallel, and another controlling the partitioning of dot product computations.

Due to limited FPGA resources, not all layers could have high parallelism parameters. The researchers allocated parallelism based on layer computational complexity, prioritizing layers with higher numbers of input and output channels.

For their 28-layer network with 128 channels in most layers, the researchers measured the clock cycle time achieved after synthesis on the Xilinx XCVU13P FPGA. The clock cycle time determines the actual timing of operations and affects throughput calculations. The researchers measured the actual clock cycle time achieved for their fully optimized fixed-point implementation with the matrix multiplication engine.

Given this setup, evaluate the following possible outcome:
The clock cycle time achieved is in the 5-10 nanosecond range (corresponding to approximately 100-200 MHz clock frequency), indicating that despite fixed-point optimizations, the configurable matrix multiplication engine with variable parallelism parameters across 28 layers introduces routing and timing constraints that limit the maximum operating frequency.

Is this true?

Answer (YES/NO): YES